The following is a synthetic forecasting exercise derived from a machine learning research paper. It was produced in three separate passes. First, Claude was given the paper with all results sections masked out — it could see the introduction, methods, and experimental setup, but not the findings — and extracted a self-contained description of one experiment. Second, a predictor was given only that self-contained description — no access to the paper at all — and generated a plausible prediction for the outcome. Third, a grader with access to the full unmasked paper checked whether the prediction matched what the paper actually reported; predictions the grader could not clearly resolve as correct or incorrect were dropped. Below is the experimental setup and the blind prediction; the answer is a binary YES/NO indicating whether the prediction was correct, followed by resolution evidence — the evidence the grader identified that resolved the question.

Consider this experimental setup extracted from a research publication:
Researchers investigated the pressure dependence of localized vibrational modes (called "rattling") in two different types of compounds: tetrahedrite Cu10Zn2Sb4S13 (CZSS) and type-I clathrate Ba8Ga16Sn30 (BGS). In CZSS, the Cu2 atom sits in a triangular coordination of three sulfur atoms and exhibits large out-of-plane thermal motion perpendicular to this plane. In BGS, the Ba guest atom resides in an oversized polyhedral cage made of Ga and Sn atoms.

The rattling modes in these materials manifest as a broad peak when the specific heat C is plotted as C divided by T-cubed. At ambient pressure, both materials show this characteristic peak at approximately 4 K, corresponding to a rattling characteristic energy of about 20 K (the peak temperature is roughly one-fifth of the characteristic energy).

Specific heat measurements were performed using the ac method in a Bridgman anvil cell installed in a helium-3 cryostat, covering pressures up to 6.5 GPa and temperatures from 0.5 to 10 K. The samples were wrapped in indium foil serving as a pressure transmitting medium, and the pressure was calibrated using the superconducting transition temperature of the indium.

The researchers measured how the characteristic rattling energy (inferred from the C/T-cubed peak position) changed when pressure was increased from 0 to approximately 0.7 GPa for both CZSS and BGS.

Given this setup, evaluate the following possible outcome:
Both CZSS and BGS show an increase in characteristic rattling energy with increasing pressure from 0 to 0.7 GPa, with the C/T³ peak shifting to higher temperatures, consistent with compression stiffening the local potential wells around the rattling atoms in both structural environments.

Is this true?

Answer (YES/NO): NO